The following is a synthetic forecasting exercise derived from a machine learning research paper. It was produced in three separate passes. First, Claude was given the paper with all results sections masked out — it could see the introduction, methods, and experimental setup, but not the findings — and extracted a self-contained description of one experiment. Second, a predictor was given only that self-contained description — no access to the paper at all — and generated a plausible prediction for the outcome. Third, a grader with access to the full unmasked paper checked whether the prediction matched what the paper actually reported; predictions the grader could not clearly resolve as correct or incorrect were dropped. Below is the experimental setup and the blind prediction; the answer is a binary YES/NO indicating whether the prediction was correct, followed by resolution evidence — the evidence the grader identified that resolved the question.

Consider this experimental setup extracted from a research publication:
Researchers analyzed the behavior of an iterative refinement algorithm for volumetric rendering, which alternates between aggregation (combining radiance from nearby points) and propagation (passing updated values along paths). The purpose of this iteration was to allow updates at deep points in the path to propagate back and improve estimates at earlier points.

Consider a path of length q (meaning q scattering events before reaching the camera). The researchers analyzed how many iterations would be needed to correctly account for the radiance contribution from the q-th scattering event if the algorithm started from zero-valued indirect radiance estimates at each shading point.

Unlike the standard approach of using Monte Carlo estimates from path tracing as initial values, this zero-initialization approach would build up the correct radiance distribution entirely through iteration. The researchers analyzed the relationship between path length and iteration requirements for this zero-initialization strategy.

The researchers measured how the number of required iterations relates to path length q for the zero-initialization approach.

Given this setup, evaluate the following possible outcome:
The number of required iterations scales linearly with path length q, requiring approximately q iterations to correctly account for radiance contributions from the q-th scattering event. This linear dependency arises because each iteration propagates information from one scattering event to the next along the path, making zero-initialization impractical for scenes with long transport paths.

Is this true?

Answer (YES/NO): YES